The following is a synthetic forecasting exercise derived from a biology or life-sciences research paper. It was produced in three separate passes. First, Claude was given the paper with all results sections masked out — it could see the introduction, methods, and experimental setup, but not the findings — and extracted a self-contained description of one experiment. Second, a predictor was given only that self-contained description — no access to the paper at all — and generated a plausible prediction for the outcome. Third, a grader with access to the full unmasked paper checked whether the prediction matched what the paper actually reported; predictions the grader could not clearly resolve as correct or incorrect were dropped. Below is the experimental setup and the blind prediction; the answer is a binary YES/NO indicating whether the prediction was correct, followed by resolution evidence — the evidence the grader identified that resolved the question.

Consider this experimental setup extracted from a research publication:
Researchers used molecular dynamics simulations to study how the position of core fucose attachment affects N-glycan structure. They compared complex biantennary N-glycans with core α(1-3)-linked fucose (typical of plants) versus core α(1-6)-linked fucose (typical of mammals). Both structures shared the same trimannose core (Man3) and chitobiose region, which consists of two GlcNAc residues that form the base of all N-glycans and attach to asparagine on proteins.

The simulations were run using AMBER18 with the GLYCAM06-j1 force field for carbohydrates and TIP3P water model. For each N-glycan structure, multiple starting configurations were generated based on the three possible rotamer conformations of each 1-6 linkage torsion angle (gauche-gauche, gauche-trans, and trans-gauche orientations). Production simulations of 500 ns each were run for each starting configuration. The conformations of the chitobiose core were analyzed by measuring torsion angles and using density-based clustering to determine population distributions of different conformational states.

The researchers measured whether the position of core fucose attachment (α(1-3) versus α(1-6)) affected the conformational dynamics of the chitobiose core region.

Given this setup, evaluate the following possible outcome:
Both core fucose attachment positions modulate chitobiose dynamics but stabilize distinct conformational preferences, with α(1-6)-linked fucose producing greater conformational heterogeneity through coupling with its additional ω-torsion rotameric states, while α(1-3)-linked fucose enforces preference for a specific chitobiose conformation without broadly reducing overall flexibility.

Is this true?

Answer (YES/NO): NO